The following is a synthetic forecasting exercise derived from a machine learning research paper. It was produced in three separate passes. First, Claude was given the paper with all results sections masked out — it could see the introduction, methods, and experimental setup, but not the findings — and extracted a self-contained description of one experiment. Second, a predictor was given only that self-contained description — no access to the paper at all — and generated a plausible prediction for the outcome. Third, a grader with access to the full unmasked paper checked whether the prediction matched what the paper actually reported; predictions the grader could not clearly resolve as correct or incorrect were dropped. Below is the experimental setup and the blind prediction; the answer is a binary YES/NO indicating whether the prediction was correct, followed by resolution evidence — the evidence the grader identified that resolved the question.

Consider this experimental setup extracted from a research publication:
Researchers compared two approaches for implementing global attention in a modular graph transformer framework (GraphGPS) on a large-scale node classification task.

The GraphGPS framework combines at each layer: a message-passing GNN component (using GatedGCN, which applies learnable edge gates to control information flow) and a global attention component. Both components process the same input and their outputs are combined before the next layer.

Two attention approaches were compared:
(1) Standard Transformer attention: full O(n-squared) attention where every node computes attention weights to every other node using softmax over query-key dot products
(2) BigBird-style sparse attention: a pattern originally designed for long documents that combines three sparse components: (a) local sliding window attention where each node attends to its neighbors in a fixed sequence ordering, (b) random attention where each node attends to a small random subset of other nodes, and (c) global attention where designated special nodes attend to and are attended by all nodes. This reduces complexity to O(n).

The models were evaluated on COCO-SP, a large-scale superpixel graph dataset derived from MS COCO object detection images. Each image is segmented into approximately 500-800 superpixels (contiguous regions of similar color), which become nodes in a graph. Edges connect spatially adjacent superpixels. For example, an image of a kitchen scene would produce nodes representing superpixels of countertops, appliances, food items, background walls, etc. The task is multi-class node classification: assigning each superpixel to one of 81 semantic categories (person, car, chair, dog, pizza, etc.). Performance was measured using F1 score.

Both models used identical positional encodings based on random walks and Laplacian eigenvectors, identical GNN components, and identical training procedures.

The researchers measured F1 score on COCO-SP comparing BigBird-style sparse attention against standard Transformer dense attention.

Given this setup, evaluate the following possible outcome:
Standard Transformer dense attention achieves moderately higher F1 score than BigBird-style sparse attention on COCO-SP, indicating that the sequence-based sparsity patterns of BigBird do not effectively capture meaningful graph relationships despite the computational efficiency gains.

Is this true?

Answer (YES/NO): NO